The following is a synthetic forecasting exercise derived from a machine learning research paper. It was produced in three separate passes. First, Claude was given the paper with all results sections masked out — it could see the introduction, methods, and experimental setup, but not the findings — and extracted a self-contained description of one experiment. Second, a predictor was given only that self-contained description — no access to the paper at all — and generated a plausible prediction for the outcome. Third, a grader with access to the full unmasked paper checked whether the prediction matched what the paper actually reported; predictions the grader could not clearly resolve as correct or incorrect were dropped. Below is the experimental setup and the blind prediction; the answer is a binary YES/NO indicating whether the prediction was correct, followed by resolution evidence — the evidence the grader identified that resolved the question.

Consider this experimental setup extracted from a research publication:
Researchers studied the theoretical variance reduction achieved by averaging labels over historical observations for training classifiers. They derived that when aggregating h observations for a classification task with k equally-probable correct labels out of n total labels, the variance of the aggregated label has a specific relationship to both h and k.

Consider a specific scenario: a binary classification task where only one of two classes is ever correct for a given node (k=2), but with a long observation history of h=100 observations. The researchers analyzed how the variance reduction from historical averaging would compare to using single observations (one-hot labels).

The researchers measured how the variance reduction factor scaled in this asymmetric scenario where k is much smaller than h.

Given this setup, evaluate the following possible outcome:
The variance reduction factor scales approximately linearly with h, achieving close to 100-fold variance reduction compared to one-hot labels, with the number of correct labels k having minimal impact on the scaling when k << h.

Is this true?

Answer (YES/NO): NO